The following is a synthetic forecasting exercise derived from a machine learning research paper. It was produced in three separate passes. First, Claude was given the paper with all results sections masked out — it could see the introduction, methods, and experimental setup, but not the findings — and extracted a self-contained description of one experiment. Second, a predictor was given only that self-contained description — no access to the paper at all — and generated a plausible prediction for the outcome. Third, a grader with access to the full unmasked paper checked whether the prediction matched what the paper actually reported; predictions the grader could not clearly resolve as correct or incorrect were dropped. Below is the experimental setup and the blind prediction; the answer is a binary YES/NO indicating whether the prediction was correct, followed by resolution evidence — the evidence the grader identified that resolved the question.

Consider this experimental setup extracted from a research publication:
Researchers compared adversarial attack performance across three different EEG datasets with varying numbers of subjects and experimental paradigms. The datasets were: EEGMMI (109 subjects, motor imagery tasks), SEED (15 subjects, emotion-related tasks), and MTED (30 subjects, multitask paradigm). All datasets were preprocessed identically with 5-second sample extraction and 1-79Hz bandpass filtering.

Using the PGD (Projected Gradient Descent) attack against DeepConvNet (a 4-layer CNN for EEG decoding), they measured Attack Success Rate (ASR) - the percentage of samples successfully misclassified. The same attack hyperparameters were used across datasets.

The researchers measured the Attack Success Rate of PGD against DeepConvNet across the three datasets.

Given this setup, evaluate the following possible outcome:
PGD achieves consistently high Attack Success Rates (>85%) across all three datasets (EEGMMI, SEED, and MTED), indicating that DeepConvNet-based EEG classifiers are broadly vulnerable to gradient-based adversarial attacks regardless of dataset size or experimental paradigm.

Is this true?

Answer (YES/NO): NO